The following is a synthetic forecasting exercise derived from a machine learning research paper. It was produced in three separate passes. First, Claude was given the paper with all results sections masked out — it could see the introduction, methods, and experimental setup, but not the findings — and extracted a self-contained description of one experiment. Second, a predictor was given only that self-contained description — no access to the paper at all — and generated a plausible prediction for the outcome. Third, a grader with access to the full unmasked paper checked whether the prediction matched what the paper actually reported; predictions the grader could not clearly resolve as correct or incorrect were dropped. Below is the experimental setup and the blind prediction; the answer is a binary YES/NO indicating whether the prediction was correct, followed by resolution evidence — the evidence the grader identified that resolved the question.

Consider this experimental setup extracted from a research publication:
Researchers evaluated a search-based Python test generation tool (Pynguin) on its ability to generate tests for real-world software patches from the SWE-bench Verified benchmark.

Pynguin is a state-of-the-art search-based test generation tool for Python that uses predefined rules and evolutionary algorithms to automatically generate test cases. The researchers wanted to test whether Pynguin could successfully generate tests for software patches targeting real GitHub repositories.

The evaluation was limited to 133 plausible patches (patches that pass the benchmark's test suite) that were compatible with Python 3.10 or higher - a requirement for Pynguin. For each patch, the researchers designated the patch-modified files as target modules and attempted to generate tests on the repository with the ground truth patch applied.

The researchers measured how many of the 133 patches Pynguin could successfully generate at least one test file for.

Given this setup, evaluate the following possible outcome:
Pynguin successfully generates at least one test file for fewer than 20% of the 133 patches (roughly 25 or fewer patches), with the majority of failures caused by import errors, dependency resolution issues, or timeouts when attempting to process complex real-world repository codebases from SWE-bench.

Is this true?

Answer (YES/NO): NO